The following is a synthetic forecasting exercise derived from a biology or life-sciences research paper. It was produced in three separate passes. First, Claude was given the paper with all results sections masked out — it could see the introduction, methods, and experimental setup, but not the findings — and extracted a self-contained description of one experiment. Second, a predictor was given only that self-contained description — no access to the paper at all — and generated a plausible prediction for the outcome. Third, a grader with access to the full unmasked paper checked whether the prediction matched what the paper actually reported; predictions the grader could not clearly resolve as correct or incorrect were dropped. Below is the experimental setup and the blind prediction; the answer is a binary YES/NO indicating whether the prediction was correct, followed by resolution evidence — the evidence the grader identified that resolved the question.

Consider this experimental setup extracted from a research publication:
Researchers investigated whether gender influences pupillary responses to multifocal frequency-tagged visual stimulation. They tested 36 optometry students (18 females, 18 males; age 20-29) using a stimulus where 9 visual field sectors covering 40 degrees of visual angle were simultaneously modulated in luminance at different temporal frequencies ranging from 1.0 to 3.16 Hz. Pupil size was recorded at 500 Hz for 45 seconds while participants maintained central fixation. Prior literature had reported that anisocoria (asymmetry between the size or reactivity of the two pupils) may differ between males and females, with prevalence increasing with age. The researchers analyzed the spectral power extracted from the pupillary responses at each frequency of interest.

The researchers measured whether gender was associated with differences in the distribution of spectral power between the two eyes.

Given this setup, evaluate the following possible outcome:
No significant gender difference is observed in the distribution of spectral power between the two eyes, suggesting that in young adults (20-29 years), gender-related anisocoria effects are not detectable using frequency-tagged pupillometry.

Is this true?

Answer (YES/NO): YES